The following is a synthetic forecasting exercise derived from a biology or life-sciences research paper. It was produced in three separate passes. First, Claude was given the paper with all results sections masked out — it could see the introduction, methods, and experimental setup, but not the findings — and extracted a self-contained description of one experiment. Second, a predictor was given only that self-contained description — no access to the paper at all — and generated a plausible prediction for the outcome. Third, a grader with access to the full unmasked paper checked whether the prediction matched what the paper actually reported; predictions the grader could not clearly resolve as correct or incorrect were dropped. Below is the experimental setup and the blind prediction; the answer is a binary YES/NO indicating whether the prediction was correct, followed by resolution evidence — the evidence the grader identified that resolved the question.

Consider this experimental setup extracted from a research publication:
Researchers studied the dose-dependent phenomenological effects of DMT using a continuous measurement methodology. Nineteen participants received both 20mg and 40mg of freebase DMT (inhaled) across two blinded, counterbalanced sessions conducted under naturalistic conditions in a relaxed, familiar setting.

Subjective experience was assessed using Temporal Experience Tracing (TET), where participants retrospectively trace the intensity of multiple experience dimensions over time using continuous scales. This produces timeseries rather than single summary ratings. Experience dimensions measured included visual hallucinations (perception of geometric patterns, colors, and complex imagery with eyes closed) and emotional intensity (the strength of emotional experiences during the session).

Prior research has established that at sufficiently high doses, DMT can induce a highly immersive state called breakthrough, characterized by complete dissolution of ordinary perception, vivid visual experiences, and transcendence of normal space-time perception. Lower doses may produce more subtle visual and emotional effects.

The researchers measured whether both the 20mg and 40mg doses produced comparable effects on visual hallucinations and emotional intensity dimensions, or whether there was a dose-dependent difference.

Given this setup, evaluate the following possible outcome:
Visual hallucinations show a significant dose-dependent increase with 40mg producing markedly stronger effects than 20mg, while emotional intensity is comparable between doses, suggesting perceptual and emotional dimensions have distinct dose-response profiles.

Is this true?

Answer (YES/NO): NO